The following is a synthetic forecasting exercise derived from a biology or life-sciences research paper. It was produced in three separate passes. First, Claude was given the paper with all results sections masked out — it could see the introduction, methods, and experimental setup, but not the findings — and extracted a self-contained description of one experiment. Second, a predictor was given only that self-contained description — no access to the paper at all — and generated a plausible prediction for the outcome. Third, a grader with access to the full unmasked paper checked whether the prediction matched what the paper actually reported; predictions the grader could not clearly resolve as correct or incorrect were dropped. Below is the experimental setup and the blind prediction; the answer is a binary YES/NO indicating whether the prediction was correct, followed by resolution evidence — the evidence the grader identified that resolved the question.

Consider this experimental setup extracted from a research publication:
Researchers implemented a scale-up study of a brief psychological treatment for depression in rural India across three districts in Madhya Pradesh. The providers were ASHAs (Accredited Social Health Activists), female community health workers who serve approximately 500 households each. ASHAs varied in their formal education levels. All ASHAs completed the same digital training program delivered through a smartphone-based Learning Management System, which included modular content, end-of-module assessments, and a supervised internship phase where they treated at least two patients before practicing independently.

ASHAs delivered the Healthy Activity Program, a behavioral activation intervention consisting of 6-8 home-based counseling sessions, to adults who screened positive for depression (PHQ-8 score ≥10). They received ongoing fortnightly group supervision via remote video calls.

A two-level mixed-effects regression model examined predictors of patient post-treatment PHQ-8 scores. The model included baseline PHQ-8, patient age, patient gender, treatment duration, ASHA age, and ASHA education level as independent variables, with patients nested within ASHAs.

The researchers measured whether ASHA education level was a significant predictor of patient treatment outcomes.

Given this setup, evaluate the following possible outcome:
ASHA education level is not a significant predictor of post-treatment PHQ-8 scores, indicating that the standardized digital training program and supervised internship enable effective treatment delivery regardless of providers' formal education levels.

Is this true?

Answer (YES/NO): YES